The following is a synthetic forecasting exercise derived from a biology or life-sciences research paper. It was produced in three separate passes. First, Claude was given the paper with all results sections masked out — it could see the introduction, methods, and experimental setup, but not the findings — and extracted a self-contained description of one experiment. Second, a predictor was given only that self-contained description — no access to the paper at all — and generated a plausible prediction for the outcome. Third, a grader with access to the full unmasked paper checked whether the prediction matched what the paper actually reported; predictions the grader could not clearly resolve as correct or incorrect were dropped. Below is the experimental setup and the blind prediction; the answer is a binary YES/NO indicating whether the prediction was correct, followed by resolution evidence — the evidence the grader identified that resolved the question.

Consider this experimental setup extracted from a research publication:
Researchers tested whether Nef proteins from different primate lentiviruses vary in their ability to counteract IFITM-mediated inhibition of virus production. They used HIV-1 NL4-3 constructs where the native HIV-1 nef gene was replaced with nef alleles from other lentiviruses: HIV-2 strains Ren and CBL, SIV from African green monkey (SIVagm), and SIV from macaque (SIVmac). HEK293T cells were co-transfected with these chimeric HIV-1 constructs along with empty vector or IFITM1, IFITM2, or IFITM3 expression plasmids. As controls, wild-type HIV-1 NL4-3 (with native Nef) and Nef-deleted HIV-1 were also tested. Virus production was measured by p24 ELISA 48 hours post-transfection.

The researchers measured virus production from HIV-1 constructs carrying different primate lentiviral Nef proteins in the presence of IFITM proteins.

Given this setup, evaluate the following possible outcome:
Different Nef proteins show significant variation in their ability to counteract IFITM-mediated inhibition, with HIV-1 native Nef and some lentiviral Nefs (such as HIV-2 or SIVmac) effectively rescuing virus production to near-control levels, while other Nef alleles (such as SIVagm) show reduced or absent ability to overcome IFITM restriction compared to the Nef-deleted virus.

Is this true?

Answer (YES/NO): NO